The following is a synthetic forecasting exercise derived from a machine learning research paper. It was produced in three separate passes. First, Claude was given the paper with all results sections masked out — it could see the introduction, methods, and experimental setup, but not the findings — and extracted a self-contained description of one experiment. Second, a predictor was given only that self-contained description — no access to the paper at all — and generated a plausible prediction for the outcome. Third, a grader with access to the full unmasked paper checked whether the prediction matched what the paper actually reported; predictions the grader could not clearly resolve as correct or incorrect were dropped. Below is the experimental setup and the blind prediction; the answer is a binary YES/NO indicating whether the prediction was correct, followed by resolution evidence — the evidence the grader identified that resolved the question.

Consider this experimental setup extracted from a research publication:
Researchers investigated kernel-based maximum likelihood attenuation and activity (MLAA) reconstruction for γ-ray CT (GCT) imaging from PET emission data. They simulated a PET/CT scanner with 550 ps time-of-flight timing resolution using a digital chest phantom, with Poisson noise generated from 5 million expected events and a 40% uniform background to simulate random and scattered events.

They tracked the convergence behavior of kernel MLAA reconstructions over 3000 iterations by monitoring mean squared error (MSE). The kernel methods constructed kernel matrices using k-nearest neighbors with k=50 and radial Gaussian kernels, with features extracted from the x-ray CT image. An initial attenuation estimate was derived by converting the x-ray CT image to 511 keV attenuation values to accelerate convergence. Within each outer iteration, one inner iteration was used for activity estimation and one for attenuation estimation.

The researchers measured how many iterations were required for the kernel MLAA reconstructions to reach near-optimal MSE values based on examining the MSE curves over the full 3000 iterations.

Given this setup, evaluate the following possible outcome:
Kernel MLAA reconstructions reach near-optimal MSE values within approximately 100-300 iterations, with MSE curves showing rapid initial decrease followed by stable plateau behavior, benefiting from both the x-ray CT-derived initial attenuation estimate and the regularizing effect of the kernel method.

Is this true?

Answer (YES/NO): NO